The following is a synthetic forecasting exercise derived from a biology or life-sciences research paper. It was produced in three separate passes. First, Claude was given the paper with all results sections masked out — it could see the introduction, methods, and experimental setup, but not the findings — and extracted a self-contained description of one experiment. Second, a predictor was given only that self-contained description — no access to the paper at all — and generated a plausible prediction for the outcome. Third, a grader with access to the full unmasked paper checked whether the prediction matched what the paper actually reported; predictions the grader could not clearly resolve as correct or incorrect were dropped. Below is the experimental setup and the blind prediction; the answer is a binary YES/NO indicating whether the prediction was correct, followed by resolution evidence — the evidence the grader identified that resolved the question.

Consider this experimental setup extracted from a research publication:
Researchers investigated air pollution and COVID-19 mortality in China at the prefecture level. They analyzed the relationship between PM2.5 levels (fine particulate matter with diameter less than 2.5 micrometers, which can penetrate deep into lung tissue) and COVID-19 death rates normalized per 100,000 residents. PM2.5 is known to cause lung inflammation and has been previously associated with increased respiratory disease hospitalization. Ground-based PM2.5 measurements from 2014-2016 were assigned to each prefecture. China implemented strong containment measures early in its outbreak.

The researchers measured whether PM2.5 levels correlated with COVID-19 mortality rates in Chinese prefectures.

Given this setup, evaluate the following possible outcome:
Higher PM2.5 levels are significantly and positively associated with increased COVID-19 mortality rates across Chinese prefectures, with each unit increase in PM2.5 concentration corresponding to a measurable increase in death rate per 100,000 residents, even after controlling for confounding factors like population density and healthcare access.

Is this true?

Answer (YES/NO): NO